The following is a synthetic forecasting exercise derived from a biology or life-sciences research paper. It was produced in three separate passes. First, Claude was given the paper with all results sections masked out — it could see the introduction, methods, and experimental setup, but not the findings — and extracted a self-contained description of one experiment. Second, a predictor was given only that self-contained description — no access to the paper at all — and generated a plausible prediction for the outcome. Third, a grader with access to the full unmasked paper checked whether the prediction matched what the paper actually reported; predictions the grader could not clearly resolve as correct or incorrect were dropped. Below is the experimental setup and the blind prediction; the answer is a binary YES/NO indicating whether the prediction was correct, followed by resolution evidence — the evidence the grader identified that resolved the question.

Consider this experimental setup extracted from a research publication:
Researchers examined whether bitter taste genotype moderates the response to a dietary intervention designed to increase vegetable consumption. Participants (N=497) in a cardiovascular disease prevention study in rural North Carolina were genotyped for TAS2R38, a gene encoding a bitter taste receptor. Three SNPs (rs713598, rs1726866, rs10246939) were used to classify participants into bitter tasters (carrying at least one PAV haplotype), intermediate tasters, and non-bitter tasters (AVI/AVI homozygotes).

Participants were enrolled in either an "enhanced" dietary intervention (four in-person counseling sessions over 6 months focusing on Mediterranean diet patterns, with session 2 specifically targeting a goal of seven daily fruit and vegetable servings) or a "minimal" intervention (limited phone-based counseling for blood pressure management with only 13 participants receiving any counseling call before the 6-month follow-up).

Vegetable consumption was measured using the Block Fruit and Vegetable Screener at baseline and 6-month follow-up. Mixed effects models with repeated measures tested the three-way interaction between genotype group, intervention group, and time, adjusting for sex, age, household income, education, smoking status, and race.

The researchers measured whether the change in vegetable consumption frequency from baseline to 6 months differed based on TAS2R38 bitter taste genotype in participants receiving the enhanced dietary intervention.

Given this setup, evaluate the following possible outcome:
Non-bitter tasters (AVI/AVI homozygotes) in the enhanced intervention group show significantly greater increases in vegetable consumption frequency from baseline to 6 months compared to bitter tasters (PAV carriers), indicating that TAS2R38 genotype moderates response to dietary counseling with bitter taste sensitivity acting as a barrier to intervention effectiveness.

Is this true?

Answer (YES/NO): NO